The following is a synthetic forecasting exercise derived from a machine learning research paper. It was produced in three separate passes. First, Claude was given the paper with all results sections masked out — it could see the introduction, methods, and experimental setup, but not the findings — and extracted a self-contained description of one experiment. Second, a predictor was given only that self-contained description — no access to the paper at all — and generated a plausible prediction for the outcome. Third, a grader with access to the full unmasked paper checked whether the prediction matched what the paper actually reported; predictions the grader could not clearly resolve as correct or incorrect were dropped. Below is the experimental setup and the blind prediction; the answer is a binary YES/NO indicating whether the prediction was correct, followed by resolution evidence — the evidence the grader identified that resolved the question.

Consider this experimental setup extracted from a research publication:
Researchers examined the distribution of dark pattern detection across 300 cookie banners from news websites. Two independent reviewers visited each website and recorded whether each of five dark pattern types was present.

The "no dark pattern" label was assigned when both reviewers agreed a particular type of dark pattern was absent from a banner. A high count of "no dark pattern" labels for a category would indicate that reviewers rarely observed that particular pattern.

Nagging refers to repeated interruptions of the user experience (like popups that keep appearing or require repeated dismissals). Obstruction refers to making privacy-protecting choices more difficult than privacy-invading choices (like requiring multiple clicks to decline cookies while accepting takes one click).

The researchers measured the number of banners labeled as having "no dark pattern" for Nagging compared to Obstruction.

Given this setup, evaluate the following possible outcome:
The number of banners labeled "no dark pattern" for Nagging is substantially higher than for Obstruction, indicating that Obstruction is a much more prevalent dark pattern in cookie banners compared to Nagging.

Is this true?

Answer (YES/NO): YES